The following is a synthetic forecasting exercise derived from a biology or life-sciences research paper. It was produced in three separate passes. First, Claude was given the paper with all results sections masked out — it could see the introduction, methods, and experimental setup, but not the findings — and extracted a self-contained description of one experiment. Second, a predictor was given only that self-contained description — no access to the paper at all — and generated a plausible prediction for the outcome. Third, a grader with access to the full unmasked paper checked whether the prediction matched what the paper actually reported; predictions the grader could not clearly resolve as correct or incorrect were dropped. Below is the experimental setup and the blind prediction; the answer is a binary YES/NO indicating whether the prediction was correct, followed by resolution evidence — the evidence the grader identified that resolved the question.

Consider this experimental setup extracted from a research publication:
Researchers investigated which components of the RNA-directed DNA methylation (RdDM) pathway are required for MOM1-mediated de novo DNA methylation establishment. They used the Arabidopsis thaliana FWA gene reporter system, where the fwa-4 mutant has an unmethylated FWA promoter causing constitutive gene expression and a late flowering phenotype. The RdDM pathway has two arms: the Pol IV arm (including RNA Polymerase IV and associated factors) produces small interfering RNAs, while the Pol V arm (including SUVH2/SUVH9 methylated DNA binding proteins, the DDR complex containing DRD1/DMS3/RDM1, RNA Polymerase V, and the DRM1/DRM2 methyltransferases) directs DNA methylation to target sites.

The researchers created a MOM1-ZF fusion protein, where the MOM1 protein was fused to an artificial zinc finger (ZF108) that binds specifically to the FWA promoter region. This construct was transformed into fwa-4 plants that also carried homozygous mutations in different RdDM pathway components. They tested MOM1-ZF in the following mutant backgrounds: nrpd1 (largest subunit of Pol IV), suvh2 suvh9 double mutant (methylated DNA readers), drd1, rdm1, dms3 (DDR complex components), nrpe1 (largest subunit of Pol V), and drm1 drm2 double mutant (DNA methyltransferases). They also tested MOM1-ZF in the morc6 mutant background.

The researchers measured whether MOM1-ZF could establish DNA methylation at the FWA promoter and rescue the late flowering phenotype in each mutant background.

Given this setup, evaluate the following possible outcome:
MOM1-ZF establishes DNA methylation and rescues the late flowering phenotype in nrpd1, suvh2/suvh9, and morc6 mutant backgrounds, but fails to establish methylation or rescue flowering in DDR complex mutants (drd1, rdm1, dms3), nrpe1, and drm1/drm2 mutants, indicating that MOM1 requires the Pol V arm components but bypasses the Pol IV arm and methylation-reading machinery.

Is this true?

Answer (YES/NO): NO